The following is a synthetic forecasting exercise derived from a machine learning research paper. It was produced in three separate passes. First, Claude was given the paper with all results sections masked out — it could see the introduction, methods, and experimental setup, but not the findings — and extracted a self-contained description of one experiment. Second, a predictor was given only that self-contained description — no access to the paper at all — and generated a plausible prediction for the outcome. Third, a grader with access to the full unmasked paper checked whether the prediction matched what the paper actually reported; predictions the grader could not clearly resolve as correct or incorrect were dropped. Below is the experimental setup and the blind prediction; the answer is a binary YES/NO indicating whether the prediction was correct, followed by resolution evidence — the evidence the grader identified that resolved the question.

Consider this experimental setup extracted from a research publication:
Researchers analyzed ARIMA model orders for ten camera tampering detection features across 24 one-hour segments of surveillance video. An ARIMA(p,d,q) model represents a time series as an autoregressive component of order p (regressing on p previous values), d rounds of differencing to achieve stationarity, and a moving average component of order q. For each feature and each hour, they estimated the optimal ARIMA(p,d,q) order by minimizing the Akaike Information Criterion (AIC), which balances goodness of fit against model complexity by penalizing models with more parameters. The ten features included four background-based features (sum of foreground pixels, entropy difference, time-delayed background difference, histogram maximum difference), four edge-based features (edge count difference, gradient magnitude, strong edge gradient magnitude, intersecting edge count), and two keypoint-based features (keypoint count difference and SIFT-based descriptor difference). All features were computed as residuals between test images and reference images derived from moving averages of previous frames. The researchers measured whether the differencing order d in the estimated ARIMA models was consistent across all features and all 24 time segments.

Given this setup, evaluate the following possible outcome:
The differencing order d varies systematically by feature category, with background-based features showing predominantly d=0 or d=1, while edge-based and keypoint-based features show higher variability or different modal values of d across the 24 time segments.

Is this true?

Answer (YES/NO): NO